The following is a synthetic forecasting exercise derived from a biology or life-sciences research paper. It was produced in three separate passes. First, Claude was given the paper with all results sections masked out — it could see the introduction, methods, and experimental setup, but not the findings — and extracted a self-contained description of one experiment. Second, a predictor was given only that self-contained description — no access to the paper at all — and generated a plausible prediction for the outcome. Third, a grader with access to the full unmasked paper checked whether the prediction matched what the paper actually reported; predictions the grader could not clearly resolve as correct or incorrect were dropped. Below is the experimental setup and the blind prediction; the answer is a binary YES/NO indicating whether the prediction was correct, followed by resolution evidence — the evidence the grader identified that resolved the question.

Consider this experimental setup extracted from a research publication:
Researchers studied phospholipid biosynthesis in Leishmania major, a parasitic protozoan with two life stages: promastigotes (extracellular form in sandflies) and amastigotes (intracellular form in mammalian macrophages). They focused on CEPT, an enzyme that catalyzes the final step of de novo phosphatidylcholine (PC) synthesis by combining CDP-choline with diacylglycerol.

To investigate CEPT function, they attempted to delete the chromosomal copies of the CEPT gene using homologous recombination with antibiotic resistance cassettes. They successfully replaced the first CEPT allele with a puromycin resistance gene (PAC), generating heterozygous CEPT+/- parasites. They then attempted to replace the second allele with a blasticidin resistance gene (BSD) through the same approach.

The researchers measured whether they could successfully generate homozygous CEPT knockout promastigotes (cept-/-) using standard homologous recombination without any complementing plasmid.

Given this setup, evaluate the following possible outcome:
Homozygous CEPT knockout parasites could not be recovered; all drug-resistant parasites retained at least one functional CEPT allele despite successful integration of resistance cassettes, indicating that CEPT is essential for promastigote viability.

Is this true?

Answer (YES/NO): YES